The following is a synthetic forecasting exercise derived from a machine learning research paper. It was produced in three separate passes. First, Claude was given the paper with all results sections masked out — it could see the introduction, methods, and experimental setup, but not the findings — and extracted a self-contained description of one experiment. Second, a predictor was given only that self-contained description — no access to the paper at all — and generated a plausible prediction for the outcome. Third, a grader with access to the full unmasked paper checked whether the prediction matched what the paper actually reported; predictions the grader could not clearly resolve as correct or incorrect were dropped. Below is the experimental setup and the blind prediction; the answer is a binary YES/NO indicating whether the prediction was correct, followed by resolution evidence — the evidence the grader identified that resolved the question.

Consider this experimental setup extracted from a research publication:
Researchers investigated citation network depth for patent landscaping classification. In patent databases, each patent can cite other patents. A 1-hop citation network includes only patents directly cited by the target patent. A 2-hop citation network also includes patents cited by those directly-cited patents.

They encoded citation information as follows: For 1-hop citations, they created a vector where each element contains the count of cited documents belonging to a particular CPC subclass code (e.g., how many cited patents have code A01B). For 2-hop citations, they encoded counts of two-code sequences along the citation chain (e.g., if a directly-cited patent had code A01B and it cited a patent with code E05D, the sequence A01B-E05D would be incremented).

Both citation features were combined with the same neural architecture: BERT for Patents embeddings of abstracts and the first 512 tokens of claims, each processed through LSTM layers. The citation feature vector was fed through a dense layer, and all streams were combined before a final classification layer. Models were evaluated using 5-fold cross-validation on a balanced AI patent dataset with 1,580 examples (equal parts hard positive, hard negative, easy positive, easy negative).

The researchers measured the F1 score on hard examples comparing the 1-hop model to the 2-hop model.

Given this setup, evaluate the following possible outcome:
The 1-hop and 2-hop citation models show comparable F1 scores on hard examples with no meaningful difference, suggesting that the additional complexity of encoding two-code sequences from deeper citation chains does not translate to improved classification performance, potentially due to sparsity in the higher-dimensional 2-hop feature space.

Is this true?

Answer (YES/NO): YES